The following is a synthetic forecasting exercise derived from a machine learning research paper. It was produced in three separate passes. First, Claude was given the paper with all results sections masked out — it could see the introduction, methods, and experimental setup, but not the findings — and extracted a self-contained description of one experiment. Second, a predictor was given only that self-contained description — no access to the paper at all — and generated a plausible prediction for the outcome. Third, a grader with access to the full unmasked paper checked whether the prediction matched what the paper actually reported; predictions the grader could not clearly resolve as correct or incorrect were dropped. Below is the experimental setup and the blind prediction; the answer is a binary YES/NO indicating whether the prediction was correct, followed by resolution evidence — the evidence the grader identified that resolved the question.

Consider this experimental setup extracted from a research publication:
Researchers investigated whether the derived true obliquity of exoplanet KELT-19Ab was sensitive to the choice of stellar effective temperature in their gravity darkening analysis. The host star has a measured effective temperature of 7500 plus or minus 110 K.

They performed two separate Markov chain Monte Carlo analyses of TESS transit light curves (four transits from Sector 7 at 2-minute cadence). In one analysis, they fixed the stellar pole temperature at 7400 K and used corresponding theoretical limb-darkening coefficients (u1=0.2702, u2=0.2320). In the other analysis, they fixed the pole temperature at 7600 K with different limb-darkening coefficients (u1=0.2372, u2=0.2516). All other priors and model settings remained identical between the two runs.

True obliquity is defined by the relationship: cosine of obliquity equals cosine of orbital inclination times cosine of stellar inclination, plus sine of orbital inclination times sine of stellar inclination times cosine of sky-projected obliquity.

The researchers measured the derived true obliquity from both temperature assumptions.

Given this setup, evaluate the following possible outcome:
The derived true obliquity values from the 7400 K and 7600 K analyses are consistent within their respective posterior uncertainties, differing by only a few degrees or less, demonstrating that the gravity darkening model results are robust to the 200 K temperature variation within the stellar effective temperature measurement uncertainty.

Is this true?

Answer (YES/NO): YES